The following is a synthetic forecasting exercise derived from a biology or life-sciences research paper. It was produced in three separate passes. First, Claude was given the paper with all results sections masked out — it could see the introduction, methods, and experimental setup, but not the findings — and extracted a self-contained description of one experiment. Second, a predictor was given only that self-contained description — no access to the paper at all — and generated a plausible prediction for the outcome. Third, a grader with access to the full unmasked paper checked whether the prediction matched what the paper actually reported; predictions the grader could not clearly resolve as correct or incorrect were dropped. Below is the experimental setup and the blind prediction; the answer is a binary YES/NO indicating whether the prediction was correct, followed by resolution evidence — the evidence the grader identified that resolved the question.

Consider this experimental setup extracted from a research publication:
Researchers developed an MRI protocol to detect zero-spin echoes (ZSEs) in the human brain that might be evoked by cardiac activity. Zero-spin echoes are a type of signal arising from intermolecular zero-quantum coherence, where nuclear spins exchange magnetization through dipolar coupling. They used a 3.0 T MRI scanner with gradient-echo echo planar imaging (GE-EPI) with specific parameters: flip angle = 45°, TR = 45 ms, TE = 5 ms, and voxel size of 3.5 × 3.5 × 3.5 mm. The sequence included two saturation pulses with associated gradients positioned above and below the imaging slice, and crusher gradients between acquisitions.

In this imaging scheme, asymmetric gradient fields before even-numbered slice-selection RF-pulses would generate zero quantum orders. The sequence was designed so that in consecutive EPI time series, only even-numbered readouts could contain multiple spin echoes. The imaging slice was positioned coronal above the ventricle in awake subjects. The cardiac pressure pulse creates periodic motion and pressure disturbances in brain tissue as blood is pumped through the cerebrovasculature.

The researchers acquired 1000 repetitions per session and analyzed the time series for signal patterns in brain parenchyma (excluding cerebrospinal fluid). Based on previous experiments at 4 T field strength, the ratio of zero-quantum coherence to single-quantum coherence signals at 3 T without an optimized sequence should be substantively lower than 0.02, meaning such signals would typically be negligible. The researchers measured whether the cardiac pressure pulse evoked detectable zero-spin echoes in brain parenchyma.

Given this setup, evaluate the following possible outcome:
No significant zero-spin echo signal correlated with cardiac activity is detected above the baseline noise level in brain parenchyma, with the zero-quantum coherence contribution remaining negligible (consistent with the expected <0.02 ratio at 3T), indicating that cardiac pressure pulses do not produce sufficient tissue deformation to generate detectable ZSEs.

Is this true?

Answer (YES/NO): NO